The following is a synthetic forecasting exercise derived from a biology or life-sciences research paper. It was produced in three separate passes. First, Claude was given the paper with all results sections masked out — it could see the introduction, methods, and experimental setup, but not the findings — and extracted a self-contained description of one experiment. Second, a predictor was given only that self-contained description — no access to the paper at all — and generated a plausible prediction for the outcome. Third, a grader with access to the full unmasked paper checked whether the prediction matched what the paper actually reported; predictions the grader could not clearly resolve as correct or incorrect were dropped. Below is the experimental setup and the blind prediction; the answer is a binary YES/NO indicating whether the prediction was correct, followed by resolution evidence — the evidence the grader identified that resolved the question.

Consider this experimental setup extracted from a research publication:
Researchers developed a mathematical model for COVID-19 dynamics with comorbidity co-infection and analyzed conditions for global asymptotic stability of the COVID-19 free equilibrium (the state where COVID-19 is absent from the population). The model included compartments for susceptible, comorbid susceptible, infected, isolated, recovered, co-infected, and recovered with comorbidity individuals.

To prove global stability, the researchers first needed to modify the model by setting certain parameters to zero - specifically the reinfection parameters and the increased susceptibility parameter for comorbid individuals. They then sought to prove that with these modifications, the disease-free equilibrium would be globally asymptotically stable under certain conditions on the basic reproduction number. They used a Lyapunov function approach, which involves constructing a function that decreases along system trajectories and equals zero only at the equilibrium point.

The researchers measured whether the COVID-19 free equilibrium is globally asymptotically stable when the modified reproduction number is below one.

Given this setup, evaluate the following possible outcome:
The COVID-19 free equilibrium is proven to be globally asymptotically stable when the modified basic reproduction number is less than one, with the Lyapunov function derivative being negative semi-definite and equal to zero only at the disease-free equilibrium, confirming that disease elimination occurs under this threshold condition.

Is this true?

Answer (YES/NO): YES